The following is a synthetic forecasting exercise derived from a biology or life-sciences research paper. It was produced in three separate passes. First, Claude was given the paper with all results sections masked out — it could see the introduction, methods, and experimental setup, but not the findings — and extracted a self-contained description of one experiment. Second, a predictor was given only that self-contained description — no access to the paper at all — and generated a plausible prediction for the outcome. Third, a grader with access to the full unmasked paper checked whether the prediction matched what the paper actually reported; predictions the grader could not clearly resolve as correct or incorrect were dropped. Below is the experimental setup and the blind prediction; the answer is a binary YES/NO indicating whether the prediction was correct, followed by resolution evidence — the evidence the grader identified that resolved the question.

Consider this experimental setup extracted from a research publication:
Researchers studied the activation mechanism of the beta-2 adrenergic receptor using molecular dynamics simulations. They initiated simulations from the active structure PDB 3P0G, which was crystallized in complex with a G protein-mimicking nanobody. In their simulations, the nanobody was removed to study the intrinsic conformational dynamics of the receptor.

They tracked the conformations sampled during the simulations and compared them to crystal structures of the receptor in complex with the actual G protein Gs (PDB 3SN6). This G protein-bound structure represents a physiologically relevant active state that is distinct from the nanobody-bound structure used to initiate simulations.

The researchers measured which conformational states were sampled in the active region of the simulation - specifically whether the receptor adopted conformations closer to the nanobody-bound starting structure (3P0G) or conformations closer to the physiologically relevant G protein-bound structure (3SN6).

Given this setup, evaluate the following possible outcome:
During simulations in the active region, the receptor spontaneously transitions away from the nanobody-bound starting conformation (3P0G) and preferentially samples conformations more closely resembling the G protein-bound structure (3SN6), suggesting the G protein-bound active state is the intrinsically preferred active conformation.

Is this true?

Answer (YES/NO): YES